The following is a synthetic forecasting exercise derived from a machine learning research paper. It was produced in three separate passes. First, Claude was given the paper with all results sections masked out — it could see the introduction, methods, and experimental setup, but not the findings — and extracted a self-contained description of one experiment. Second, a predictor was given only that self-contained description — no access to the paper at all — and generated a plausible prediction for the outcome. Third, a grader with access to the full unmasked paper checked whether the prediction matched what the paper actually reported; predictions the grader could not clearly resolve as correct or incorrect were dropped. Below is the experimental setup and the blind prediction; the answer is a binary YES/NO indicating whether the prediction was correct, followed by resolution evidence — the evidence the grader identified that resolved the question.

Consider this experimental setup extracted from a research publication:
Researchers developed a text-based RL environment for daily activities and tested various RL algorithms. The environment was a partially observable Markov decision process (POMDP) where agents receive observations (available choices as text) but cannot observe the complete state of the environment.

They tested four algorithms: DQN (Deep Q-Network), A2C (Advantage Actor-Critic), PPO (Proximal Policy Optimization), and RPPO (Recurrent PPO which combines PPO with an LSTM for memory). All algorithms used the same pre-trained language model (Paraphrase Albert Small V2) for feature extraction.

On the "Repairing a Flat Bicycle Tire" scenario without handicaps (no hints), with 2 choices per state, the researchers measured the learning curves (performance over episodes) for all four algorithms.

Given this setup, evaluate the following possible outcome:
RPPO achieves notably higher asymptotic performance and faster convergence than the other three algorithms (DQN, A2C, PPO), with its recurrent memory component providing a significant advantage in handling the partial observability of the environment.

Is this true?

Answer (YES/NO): YES